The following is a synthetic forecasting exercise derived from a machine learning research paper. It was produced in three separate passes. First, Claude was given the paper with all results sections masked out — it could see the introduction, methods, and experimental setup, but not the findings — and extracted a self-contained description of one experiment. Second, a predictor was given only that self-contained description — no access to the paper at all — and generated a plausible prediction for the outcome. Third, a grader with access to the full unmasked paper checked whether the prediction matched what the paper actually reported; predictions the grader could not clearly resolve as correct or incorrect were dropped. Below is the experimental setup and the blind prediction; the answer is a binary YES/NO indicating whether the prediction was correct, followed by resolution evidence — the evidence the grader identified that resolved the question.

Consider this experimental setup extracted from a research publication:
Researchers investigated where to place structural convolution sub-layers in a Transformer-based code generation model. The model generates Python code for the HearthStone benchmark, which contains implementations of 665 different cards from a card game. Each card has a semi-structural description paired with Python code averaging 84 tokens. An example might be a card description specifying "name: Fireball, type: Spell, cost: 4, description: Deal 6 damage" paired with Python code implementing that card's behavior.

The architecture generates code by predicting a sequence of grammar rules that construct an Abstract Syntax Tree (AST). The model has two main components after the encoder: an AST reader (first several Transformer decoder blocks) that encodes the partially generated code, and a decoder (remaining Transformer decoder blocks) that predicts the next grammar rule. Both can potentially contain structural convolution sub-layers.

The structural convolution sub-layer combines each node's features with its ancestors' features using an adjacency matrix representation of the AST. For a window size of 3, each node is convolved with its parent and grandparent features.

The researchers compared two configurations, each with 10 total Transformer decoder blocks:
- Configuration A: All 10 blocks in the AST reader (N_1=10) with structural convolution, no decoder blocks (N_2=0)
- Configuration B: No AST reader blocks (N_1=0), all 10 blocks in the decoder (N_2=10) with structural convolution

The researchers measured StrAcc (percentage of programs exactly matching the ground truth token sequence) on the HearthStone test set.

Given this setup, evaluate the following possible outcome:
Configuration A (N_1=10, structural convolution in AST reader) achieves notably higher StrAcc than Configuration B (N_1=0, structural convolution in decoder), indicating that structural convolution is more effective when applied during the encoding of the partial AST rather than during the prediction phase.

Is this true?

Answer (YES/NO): YES